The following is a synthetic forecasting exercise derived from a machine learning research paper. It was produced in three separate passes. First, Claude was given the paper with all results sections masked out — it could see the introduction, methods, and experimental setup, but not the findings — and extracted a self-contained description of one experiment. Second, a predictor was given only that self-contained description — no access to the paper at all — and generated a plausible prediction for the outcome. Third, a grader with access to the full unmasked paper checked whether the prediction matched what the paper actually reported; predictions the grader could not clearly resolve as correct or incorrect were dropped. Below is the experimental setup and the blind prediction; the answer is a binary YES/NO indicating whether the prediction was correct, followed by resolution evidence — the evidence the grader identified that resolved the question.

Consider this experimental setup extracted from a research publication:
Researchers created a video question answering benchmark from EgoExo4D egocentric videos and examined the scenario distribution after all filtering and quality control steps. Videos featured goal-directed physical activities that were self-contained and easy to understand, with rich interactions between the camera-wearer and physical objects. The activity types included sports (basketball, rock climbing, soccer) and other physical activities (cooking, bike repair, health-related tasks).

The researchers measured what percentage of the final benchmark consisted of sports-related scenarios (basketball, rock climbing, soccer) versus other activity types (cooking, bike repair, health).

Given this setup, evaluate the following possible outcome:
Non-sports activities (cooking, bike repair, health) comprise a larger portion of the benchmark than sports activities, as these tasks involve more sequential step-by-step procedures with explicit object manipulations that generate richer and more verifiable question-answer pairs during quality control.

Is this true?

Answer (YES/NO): NO